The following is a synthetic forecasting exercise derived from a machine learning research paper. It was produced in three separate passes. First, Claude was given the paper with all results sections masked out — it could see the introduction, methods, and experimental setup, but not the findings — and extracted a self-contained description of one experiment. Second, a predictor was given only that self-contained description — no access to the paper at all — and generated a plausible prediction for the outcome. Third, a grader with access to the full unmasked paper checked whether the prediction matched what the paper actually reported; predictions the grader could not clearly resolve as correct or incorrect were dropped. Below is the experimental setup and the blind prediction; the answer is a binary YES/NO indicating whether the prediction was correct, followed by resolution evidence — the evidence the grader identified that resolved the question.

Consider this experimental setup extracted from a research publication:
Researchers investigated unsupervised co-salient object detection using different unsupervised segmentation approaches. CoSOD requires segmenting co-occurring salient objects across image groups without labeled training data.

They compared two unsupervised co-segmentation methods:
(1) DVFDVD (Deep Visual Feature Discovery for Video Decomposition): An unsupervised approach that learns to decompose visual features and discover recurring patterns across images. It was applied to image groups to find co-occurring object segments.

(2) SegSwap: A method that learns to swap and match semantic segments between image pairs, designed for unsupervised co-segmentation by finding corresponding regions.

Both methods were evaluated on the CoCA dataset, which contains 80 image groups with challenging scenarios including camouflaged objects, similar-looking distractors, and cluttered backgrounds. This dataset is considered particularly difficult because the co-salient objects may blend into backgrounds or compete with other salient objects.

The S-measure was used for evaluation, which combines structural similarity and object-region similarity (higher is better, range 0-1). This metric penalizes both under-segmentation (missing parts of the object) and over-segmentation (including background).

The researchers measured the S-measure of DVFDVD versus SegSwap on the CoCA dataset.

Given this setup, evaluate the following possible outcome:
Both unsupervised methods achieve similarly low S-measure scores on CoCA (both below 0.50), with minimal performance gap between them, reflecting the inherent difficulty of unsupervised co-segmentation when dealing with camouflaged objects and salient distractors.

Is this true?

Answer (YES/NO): NO